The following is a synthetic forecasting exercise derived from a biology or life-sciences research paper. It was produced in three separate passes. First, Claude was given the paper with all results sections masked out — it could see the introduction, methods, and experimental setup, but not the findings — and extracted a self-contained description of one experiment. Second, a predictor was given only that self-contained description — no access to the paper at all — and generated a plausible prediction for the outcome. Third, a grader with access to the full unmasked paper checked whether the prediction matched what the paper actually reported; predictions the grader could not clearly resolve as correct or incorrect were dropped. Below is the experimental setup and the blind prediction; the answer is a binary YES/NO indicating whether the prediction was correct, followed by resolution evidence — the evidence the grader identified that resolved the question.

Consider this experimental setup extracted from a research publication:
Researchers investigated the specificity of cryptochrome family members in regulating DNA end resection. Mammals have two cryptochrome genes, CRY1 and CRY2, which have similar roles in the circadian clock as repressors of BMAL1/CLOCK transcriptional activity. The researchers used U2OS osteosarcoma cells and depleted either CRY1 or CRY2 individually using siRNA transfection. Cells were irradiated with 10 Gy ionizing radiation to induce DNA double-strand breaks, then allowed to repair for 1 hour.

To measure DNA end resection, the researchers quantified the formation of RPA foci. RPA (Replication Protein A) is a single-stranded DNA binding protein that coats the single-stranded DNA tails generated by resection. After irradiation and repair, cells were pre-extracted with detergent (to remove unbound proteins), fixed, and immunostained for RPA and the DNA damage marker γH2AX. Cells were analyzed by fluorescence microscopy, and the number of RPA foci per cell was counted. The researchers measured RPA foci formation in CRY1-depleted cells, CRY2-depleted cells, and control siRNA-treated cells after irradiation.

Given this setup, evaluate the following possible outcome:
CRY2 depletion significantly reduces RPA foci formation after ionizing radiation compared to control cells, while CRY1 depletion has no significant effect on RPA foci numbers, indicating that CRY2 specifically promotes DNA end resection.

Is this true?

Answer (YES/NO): NO